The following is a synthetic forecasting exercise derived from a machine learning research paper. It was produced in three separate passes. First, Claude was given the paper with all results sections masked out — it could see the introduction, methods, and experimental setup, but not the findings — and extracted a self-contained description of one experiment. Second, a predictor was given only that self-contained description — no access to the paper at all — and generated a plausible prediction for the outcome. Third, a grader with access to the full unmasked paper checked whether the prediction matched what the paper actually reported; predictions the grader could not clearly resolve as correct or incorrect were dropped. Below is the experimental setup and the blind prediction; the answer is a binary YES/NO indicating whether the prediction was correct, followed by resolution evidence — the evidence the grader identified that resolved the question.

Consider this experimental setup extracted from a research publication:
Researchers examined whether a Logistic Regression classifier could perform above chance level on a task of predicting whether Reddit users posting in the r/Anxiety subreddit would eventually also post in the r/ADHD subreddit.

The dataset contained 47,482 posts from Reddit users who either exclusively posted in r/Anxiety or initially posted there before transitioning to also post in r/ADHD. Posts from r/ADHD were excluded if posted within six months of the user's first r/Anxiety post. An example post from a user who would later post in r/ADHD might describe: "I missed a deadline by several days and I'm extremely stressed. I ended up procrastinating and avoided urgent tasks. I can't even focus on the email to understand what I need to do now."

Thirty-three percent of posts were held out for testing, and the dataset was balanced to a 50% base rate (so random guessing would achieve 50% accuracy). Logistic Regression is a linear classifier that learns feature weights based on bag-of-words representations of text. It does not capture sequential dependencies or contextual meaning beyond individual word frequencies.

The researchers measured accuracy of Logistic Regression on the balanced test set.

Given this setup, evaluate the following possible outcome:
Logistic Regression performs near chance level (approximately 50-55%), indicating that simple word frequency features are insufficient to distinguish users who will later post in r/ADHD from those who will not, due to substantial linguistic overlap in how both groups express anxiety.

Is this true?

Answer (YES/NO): NO